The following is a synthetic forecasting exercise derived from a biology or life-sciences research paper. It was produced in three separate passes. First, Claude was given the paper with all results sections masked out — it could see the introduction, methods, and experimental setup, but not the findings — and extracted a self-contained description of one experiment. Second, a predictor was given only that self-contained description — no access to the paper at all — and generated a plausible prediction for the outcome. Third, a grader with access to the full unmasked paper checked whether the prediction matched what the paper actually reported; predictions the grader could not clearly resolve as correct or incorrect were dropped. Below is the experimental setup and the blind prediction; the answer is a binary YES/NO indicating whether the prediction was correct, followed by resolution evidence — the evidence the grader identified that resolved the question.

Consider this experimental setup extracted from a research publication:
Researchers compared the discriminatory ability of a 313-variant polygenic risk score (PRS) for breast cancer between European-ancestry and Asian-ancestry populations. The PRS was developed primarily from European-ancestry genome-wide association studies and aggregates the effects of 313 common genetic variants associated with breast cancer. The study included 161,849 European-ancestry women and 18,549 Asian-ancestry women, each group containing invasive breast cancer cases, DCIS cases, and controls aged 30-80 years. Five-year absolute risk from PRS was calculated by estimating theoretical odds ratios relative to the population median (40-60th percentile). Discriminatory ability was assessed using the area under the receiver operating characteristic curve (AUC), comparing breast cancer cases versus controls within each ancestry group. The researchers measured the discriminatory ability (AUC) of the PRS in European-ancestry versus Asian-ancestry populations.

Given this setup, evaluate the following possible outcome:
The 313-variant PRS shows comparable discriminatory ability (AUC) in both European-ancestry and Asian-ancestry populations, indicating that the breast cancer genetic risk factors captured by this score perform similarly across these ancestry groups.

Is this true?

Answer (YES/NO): NO